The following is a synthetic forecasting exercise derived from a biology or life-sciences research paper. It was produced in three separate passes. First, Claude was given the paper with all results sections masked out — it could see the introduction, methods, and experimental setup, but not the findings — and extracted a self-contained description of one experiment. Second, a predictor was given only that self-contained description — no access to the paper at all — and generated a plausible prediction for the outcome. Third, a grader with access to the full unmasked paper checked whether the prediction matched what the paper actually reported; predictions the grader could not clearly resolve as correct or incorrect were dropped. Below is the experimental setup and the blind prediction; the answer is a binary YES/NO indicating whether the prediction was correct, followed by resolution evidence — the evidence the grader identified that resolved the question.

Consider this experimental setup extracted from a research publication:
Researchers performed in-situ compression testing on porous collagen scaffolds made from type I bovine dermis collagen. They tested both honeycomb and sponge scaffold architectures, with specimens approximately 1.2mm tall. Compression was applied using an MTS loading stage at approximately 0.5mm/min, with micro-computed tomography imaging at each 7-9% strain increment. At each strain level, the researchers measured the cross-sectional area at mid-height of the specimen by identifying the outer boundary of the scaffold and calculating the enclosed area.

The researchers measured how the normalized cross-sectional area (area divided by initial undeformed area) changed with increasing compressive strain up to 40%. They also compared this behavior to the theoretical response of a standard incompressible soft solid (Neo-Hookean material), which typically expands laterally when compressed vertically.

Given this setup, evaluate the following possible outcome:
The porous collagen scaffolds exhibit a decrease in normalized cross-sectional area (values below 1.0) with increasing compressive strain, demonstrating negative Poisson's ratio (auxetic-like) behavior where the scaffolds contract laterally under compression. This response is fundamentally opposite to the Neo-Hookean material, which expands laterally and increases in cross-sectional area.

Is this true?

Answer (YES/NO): YES